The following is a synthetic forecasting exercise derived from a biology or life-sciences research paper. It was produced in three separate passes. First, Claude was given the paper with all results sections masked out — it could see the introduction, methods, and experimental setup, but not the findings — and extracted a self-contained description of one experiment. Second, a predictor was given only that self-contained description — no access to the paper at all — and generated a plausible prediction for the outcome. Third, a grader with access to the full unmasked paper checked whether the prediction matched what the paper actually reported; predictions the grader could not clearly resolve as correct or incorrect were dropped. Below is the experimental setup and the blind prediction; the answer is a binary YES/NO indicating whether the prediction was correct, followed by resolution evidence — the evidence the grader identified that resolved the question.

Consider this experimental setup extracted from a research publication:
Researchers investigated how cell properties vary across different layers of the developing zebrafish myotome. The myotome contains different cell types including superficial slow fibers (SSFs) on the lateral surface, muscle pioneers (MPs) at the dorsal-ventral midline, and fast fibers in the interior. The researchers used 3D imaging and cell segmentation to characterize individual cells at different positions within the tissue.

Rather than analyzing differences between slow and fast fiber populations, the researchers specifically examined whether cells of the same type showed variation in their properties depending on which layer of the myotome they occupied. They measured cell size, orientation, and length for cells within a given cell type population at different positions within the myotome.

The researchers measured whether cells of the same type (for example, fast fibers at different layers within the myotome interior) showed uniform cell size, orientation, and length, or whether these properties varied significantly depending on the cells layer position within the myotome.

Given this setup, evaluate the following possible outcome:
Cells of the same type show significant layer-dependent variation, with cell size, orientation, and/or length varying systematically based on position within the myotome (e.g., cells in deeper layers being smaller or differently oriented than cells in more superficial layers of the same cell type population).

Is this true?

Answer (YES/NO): YES